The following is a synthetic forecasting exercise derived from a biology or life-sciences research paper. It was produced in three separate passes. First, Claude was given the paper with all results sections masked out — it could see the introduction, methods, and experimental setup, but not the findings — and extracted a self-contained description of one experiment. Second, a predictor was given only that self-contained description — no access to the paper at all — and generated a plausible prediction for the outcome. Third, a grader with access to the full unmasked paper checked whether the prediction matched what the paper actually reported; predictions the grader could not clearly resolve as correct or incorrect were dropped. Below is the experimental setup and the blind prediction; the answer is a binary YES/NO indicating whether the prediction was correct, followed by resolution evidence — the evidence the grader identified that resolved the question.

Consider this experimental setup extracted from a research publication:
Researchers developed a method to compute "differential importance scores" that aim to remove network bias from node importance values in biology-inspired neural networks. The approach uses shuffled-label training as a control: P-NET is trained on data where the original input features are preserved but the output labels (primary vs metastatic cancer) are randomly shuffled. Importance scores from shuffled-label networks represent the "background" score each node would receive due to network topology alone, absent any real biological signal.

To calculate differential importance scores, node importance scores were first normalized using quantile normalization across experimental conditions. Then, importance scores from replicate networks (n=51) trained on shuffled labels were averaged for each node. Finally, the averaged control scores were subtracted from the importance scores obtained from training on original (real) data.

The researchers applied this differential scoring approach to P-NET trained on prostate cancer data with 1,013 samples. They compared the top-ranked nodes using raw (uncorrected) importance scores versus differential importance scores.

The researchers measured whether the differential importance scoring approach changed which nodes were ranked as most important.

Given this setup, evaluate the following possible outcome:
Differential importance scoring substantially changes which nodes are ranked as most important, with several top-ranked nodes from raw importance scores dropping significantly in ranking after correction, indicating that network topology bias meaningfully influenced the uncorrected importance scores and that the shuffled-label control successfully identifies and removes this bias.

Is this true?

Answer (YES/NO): YES